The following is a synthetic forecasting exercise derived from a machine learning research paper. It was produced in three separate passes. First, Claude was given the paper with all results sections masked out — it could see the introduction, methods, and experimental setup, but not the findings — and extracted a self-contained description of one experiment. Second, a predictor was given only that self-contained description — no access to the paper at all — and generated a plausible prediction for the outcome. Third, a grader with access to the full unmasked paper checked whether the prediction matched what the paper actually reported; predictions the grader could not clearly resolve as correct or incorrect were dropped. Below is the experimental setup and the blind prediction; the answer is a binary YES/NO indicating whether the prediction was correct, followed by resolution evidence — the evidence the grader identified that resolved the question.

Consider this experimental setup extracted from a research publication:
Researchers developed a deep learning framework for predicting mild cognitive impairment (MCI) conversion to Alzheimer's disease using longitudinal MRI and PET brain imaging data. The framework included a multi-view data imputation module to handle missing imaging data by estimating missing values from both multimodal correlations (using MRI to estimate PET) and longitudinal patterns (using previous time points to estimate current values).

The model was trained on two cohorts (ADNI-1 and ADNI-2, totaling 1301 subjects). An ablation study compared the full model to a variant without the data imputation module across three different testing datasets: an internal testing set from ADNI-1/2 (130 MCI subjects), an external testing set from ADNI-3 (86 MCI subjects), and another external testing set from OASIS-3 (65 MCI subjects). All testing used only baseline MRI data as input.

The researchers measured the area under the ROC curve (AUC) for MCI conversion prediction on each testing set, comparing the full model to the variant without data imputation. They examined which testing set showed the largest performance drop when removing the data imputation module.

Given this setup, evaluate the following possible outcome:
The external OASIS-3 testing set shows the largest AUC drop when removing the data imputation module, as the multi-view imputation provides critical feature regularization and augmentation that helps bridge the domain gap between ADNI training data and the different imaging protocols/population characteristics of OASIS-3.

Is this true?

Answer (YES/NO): NO